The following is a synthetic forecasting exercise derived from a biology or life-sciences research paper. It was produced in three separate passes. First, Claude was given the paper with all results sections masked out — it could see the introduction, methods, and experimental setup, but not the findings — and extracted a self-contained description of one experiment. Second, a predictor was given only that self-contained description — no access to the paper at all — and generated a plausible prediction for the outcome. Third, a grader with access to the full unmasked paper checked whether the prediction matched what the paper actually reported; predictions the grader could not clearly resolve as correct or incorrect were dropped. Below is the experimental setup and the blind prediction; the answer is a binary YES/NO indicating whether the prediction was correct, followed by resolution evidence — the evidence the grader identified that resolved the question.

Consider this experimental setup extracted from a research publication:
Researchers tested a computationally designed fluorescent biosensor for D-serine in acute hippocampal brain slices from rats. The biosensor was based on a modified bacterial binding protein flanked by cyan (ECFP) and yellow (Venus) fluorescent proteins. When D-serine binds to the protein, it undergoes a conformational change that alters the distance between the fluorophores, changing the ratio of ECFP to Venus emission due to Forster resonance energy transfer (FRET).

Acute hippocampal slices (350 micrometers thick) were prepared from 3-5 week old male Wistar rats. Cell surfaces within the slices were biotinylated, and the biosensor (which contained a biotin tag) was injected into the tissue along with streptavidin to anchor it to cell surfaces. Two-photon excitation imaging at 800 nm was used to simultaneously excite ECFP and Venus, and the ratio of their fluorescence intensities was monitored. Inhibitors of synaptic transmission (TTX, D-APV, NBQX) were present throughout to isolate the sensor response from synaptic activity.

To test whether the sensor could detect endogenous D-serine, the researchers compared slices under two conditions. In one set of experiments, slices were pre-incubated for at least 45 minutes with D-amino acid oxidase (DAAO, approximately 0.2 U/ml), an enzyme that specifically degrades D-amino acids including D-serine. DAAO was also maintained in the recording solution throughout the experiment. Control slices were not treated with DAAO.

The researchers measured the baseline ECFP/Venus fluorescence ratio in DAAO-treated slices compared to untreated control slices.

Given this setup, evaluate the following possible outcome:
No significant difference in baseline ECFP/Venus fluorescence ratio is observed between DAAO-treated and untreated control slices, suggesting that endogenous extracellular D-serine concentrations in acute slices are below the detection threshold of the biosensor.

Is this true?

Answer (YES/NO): NO